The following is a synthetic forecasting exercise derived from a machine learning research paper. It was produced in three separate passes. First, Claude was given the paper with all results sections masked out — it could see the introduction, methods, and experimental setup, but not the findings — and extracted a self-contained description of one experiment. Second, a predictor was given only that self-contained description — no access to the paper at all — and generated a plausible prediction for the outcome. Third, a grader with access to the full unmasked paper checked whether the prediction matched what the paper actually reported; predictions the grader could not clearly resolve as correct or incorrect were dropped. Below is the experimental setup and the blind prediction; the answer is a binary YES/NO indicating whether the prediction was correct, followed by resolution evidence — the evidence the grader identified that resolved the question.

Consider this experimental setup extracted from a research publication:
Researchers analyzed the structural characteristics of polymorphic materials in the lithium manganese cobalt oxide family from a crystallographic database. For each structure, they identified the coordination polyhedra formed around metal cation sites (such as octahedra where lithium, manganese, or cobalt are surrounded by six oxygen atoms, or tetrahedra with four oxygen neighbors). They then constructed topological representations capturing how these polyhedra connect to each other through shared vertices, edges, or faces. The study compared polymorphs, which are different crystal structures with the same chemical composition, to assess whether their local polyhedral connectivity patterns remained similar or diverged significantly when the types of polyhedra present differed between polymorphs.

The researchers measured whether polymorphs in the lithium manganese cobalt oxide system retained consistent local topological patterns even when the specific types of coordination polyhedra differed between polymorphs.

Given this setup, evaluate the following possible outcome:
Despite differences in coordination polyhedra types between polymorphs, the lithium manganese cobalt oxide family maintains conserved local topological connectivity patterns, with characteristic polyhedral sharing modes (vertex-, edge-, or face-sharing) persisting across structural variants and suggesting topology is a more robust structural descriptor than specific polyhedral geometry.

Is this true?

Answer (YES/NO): YES